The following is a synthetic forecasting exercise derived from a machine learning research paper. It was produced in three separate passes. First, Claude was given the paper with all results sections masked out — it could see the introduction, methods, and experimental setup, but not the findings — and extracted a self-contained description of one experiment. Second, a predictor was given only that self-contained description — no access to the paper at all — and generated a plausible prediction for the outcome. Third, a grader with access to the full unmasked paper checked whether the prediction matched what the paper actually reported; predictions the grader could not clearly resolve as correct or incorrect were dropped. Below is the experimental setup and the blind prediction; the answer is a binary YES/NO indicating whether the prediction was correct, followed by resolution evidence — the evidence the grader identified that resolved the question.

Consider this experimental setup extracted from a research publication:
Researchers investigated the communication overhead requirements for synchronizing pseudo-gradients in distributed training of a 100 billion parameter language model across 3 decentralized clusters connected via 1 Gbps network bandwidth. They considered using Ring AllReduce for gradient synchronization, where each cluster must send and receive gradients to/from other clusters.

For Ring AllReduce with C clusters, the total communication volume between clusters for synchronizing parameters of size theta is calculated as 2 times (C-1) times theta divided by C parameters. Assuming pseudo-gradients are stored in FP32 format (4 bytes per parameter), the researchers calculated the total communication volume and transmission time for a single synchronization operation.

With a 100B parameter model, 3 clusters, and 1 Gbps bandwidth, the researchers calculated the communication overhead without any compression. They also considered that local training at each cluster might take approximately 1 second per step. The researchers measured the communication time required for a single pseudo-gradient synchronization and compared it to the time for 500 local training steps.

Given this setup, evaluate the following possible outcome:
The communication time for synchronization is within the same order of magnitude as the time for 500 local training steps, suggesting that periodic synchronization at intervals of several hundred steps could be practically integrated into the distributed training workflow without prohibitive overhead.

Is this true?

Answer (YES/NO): NO